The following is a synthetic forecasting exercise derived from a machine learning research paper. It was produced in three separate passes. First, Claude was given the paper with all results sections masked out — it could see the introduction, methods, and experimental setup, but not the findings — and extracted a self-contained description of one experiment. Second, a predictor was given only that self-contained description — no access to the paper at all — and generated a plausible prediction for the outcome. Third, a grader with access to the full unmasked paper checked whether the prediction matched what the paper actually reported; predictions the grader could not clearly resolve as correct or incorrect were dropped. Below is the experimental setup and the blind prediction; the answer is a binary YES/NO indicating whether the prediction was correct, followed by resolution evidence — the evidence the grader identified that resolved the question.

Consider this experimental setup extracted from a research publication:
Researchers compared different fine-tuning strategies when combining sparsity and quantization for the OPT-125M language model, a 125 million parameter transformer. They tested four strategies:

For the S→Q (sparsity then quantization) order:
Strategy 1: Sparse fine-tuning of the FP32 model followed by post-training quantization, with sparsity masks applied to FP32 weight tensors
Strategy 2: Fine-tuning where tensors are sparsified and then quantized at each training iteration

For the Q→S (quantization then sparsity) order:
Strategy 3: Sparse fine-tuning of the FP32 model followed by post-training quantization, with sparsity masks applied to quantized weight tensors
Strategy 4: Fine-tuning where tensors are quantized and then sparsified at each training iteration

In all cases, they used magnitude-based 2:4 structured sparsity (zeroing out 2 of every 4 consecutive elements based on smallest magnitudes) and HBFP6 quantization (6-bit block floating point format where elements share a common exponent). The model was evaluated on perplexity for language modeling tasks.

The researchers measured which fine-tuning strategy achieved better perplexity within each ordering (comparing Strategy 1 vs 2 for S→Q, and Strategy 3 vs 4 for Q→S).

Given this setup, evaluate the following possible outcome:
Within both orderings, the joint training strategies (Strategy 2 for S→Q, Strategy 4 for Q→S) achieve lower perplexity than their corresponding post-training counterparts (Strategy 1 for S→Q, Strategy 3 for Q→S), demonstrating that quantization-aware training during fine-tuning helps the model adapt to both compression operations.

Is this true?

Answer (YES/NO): NO